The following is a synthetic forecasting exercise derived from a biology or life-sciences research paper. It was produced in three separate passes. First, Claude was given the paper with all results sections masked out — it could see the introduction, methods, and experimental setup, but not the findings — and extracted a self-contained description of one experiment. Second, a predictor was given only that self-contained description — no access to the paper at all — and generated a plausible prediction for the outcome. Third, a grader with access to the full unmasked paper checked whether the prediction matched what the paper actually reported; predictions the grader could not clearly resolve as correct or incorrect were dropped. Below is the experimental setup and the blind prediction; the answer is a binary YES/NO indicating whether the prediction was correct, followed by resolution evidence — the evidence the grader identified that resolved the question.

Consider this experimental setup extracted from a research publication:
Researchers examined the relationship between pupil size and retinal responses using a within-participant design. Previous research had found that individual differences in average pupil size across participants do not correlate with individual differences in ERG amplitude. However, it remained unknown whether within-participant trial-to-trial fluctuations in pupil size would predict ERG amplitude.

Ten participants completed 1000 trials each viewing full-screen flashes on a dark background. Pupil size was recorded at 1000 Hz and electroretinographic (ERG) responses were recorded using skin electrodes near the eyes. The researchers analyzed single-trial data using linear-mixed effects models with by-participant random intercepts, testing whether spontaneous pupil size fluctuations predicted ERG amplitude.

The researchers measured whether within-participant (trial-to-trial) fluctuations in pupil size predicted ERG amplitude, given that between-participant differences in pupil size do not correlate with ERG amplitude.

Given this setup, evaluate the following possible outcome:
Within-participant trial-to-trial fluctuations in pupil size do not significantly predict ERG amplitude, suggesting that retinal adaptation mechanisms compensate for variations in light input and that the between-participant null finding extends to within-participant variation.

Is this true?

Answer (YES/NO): NO